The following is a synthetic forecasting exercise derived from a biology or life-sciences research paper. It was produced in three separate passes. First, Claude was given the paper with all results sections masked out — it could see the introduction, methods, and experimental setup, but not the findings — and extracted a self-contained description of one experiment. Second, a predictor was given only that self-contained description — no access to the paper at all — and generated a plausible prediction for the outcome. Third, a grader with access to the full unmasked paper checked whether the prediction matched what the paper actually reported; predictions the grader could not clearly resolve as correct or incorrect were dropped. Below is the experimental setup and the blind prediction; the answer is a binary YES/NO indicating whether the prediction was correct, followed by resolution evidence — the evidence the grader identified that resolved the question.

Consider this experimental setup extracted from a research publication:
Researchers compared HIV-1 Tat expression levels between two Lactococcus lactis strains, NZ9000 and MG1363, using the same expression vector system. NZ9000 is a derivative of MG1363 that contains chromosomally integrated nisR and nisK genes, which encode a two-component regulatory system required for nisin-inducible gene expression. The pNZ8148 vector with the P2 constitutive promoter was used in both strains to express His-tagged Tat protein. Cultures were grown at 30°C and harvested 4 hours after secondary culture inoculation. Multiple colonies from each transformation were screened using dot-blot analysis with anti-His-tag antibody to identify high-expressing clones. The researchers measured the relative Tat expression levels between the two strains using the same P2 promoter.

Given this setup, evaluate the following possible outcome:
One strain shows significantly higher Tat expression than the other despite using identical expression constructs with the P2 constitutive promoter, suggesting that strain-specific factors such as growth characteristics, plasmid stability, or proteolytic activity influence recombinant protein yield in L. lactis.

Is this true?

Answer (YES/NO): YES